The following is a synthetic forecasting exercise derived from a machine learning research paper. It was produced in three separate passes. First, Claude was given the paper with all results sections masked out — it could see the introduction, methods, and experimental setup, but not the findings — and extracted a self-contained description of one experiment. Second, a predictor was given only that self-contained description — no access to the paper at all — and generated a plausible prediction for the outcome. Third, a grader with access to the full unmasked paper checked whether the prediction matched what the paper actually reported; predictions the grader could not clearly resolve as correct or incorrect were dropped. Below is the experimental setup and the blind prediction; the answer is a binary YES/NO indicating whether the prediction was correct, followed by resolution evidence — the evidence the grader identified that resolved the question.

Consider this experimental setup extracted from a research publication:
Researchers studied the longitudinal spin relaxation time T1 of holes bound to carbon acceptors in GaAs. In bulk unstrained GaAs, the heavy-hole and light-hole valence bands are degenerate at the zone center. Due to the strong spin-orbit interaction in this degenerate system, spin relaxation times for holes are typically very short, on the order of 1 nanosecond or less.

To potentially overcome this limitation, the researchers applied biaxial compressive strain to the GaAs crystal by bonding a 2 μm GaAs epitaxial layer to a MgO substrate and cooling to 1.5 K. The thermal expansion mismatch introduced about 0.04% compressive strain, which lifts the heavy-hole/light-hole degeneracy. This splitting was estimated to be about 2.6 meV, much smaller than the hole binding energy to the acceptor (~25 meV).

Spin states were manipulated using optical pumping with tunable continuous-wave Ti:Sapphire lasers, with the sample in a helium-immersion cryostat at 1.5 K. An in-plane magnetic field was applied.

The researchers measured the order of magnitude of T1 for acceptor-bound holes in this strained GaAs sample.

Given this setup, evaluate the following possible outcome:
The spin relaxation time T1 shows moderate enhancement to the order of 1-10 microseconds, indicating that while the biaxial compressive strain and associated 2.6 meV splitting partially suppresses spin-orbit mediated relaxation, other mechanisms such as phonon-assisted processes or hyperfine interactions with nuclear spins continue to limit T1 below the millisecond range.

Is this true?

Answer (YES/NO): NO